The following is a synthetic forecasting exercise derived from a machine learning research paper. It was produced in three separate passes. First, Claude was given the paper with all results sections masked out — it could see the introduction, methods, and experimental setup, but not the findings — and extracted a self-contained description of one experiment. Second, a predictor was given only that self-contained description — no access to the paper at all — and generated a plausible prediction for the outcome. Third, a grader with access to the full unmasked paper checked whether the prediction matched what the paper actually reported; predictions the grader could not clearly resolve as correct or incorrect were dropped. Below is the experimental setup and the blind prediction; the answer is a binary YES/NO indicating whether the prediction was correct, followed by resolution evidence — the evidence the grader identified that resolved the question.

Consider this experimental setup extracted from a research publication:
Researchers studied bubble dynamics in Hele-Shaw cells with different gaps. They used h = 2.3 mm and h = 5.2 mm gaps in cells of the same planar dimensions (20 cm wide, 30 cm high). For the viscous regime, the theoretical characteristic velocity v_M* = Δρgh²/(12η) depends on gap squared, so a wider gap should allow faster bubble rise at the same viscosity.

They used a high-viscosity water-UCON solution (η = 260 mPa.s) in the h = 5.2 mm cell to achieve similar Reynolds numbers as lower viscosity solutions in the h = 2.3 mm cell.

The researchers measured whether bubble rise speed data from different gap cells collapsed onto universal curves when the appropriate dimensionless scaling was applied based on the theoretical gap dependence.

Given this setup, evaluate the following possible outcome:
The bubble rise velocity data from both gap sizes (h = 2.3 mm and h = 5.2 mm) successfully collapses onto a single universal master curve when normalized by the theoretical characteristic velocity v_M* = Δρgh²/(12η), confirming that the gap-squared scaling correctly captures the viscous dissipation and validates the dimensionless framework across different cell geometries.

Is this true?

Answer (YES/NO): NO